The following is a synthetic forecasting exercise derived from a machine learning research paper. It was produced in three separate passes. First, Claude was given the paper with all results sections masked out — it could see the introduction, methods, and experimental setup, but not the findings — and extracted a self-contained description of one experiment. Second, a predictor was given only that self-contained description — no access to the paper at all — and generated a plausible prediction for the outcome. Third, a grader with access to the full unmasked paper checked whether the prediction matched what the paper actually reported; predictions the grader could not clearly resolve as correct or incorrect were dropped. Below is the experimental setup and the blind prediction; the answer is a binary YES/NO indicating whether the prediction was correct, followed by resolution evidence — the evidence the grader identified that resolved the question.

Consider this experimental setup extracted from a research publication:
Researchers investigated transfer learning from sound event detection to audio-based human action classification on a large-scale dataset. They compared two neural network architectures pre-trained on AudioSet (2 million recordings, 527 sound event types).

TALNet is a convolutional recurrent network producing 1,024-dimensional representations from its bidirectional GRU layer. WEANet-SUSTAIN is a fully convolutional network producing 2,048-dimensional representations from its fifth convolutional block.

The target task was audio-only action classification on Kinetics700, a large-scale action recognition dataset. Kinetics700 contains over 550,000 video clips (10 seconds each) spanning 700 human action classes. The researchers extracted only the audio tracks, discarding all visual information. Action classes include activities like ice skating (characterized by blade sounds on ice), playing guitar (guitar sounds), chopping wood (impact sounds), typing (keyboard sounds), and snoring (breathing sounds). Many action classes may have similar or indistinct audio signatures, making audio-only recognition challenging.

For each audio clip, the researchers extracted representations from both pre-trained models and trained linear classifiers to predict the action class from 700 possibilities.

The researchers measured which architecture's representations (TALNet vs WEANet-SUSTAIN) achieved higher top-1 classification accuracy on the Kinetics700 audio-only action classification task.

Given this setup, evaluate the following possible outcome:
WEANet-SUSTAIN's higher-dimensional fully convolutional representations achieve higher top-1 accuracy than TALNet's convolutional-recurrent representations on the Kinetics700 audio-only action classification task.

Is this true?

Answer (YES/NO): YES